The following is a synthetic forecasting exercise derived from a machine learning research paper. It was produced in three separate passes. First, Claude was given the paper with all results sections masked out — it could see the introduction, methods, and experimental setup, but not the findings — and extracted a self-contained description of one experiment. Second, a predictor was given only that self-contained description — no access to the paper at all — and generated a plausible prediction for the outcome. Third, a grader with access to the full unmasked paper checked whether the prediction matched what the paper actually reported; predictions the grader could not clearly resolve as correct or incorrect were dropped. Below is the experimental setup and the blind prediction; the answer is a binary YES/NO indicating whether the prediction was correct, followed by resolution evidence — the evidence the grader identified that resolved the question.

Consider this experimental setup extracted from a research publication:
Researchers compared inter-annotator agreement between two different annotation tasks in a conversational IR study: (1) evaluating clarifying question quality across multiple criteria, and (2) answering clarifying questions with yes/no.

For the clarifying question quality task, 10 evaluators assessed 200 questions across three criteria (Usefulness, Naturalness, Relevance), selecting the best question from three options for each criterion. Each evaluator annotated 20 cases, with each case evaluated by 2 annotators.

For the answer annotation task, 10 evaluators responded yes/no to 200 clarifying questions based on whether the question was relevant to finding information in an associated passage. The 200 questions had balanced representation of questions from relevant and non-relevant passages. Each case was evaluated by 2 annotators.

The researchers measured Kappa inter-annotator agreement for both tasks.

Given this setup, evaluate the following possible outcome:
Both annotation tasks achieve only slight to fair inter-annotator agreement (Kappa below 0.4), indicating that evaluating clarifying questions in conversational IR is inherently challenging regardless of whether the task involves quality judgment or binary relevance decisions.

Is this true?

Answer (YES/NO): NO